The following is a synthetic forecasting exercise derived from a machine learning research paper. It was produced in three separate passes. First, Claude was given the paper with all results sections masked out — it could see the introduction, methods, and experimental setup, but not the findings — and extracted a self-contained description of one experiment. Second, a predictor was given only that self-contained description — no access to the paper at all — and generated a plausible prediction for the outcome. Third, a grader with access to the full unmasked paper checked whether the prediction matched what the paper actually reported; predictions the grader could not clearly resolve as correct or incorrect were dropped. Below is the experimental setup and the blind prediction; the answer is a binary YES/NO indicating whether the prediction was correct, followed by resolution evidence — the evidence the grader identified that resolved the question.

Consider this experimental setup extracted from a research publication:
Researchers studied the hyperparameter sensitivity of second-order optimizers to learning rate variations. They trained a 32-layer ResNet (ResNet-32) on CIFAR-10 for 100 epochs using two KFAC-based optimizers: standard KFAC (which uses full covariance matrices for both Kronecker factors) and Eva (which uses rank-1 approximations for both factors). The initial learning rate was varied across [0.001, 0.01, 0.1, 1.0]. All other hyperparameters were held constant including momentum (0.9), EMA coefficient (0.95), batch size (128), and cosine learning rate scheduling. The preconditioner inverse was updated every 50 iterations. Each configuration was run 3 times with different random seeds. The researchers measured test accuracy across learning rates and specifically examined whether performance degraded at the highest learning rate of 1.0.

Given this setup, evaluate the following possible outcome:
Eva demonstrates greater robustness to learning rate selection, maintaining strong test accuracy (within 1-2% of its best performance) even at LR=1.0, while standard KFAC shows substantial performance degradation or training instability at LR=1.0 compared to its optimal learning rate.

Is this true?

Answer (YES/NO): NO